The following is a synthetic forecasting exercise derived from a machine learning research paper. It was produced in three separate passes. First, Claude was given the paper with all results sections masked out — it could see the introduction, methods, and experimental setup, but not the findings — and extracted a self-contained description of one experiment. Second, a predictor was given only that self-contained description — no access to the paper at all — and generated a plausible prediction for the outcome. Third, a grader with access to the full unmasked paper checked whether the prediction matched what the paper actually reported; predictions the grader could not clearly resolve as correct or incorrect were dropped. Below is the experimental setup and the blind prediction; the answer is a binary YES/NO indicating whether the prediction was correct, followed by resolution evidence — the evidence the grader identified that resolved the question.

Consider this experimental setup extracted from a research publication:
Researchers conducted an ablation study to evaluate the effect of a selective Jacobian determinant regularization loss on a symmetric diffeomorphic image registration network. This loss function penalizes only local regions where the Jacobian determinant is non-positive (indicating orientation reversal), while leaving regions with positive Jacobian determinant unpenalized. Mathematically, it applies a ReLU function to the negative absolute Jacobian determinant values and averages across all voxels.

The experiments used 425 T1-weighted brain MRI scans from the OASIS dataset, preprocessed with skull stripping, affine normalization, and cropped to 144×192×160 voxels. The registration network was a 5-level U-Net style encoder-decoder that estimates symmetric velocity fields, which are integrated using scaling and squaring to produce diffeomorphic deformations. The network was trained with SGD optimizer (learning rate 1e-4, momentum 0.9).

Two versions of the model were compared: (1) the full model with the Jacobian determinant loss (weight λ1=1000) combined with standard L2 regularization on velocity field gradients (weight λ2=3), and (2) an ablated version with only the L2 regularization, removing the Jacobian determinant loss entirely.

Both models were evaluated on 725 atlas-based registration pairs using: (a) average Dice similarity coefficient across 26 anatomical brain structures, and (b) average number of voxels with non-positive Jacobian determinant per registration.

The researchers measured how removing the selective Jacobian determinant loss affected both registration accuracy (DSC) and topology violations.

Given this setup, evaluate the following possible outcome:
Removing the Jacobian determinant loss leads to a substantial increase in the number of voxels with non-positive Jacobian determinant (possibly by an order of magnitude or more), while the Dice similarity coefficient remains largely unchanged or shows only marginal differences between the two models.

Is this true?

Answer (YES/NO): YES